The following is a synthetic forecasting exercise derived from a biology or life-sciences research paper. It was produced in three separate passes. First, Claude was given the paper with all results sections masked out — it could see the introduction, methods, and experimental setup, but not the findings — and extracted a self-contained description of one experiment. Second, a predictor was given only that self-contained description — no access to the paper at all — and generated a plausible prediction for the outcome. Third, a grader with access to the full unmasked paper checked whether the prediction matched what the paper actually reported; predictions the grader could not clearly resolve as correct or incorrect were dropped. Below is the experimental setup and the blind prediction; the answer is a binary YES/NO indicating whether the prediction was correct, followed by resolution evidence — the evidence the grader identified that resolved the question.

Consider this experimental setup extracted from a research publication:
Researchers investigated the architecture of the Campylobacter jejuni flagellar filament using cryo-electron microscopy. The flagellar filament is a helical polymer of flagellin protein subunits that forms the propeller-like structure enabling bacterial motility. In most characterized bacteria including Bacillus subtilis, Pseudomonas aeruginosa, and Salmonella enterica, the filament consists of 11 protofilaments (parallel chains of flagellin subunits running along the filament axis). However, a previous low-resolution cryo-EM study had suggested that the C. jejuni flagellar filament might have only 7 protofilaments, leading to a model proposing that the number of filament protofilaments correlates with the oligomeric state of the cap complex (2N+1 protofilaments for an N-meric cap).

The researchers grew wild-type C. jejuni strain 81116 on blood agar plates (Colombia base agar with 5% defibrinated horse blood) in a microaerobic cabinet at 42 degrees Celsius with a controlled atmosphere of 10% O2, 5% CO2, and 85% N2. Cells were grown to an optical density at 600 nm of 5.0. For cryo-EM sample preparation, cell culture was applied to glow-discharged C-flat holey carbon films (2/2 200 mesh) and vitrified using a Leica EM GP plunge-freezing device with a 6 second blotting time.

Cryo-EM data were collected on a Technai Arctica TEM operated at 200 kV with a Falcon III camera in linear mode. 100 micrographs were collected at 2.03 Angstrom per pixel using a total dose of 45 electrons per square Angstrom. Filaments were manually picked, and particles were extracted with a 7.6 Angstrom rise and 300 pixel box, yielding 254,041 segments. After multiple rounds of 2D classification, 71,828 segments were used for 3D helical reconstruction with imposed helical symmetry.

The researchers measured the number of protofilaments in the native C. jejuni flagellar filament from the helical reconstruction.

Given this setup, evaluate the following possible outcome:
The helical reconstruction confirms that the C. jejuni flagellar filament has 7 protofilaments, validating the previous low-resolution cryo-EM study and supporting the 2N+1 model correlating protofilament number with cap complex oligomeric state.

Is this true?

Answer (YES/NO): NO